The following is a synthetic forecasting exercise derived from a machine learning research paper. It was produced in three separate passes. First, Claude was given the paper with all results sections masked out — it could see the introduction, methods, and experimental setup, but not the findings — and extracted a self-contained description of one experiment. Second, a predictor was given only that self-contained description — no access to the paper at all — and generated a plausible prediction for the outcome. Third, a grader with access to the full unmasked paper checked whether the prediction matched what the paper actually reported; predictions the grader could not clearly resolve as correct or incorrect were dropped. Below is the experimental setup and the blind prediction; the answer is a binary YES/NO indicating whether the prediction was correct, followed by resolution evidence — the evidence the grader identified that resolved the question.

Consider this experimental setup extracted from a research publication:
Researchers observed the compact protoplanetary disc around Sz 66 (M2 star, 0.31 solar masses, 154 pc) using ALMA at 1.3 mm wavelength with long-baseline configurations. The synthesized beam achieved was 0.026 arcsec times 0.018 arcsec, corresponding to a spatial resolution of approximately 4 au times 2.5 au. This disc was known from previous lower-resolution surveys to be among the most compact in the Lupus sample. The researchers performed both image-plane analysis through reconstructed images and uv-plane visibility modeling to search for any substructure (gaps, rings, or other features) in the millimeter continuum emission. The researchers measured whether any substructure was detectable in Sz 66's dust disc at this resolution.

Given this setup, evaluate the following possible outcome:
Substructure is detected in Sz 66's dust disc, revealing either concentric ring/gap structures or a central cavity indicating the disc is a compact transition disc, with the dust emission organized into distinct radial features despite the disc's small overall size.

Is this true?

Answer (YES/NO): NO